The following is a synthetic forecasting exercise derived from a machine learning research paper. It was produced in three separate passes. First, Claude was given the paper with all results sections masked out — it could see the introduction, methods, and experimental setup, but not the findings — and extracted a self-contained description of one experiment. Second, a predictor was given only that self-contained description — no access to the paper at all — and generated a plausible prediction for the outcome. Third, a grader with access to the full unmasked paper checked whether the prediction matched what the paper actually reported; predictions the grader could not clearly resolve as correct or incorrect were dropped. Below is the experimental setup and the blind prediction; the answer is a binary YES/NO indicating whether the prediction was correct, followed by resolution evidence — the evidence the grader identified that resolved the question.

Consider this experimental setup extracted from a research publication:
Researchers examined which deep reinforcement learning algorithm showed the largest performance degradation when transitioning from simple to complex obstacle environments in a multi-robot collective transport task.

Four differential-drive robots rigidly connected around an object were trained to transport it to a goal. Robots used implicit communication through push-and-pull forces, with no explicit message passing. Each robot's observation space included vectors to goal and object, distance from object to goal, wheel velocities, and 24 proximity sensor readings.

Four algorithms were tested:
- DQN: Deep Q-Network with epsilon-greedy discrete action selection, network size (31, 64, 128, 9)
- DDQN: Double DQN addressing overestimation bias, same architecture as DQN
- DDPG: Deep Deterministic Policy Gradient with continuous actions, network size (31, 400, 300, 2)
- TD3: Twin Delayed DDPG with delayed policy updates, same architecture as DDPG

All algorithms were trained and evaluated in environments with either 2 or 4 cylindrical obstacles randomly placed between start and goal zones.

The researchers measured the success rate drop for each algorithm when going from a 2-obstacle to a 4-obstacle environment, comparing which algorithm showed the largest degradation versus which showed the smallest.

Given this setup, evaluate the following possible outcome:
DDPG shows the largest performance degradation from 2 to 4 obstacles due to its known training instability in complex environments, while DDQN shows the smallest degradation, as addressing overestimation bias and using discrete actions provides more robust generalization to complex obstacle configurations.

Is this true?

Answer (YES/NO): NO